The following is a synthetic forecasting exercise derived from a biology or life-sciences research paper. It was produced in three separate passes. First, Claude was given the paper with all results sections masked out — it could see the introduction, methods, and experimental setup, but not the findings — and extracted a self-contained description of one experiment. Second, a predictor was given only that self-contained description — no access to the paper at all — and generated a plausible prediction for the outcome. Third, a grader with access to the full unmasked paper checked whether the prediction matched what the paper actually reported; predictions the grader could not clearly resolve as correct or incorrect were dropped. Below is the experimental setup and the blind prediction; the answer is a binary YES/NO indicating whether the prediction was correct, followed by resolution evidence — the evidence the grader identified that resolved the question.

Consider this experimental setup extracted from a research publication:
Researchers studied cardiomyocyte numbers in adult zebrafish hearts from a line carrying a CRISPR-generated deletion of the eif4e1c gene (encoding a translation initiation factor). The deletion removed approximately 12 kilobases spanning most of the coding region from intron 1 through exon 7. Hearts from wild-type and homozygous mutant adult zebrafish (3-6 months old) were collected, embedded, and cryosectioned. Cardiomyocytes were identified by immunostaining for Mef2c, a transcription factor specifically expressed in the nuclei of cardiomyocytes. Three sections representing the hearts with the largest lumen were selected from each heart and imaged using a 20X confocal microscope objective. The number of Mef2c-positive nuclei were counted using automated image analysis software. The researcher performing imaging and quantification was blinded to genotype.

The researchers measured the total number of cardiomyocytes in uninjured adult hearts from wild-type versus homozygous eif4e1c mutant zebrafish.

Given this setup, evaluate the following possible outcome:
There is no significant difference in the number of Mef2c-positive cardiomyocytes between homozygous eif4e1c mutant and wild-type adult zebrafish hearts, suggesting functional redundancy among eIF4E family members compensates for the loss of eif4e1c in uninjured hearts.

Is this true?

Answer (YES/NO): NO